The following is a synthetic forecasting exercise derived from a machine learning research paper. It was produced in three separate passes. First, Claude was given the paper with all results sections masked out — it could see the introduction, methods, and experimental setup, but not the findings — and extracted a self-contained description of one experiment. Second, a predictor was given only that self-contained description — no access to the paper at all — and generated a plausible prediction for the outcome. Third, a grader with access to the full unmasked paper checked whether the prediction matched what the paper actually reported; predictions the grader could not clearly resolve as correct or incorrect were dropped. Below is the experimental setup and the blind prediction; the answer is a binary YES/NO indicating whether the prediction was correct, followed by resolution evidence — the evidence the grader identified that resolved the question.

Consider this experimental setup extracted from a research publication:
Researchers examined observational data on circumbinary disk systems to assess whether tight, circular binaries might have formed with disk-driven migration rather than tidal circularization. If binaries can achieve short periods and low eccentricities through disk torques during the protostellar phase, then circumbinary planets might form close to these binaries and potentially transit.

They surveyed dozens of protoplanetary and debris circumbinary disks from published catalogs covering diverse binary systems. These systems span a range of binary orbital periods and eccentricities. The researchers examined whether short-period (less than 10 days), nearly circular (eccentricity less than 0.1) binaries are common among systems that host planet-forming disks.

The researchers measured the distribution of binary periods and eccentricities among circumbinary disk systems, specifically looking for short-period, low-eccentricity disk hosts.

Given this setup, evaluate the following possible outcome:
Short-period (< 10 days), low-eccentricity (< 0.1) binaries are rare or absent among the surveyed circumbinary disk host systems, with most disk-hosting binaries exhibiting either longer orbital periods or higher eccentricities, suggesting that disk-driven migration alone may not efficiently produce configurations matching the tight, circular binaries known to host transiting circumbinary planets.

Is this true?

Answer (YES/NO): YES